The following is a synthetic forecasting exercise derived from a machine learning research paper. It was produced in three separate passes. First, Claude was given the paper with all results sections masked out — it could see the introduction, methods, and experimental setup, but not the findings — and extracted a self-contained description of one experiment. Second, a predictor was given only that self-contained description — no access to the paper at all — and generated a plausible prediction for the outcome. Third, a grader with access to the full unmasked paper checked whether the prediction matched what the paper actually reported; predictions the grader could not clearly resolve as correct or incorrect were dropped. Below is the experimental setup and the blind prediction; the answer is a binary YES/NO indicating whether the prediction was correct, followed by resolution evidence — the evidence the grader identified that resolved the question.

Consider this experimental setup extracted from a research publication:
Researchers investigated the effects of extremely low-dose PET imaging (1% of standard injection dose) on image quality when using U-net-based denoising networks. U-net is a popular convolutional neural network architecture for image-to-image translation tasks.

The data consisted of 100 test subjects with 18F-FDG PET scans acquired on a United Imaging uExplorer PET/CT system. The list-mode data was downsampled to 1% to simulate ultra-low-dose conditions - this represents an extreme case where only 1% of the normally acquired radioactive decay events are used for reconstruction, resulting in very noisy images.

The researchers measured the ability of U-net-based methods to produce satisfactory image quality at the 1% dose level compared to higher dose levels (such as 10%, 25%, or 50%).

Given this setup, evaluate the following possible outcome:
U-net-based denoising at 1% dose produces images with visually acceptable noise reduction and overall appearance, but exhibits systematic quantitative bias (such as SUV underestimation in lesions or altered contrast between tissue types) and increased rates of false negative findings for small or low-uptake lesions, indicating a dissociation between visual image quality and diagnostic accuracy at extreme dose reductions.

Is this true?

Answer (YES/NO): NO